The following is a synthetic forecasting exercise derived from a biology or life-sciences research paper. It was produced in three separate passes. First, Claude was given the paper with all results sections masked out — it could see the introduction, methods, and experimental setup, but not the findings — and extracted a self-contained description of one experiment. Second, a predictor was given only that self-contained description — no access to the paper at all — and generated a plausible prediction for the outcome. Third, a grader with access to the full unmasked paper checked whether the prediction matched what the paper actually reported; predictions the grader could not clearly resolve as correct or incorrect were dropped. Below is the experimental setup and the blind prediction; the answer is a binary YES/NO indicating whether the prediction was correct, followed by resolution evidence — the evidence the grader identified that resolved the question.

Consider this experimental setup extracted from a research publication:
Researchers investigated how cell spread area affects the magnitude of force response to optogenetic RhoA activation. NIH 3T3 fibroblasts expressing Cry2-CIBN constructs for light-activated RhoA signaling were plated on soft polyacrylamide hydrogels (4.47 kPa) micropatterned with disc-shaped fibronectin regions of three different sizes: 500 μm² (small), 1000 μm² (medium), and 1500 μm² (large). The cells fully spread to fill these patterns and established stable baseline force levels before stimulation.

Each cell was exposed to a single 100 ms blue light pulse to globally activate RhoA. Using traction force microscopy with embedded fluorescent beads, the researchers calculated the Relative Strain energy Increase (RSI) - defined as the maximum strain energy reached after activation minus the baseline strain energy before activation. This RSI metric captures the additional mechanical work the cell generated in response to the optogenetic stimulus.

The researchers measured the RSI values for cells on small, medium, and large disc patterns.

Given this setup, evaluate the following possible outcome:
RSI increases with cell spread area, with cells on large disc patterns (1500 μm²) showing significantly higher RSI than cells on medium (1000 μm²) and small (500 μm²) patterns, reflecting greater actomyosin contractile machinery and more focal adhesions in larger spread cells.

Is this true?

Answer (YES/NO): YES